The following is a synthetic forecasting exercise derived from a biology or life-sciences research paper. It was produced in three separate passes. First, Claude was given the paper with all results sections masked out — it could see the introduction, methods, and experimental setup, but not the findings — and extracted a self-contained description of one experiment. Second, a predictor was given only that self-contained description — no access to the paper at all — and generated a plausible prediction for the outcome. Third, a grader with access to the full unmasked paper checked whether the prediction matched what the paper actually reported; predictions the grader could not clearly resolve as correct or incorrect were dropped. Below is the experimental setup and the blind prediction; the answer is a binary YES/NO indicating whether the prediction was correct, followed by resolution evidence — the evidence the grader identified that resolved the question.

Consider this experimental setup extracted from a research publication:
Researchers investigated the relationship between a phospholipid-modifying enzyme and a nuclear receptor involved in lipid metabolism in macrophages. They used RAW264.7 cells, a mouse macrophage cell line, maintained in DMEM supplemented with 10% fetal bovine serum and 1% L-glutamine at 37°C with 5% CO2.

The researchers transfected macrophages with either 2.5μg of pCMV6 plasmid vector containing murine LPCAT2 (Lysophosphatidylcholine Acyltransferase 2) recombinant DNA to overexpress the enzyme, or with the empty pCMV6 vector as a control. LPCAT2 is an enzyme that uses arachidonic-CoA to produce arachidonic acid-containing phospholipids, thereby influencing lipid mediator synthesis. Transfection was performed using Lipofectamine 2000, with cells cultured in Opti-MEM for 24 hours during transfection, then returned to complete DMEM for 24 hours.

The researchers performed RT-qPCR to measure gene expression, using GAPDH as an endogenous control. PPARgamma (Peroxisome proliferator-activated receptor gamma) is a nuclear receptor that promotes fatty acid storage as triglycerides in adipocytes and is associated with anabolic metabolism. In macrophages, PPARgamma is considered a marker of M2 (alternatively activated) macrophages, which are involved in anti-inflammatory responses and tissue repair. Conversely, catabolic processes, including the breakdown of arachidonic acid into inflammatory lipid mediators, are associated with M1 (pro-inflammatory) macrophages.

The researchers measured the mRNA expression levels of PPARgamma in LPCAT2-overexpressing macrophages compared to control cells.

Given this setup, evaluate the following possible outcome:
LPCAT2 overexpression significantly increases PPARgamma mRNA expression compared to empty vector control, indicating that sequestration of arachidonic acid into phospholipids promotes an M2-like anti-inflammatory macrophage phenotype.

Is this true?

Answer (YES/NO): NO